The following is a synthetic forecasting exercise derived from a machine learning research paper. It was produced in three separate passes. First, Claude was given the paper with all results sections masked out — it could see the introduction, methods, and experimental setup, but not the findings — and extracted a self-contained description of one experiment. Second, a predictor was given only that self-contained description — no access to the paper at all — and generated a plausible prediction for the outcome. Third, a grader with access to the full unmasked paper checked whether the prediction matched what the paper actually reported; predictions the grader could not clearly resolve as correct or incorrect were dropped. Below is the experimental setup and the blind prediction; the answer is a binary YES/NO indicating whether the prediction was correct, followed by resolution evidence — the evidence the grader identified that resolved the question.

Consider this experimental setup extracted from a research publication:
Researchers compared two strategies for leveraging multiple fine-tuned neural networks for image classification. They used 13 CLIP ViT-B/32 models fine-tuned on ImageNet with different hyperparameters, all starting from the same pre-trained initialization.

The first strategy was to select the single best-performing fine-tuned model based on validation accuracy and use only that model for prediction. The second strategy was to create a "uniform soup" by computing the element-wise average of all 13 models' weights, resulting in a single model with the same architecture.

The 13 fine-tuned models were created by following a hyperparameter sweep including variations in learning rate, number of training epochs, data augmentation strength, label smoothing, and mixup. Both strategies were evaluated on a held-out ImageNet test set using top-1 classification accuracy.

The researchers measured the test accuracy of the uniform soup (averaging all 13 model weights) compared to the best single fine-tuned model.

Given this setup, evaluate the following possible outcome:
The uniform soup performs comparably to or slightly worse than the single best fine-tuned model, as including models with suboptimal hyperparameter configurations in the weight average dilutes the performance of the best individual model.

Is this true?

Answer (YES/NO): NO